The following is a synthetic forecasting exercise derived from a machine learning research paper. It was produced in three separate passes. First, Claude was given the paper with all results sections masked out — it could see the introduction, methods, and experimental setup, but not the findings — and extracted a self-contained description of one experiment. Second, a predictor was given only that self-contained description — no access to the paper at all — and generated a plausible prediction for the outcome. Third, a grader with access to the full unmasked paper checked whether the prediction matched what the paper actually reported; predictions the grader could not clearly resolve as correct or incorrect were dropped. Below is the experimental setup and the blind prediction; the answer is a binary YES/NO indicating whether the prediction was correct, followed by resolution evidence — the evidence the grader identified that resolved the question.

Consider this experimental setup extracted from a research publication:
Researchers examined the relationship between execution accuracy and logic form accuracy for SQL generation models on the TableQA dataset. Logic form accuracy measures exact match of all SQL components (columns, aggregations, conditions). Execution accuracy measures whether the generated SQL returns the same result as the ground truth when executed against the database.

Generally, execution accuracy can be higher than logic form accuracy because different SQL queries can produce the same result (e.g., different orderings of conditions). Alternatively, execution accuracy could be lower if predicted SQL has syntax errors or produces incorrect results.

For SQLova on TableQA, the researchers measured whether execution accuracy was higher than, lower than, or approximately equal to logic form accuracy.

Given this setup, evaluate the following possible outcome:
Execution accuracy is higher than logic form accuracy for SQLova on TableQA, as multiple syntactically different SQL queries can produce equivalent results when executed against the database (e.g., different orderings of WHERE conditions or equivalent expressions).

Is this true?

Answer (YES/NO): YES